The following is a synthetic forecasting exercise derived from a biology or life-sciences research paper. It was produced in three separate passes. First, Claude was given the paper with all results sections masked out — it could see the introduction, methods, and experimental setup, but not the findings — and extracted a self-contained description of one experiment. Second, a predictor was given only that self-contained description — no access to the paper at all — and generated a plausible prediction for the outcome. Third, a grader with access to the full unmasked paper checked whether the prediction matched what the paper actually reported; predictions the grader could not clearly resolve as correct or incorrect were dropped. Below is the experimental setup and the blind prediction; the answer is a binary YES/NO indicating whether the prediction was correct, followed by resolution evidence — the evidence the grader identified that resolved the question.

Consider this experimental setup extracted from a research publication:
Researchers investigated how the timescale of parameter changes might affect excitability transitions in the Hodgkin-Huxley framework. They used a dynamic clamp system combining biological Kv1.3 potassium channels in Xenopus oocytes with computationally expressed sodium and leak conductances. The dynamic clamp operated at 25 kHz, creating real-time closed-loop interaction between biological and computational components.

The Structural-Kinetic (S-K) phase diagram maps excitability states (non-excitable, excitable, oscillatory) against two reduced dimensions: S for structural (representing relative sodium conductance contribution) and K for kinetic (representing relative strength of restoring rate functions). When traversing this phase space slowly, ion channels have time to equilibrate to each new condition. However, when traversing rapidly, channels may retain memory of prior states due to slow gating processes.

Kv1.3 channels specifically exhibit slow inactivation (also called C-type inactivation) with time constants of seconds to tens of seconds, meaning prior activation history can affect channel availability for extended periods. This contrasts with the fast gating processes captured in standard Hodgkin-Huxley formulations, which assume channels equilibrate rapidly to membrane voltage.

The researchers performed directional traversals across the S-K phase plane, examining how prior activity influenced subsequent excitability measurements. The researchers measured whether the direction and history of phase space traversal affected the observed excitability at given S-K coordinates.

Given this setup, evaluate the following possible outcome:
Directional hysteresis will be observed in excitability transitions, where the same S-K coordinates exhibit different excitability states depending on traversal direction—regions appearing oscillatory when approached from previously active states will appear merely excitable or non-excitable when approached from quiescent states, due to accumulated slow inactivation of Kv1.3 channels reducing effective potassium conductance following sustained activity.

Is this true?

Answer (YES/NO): NO